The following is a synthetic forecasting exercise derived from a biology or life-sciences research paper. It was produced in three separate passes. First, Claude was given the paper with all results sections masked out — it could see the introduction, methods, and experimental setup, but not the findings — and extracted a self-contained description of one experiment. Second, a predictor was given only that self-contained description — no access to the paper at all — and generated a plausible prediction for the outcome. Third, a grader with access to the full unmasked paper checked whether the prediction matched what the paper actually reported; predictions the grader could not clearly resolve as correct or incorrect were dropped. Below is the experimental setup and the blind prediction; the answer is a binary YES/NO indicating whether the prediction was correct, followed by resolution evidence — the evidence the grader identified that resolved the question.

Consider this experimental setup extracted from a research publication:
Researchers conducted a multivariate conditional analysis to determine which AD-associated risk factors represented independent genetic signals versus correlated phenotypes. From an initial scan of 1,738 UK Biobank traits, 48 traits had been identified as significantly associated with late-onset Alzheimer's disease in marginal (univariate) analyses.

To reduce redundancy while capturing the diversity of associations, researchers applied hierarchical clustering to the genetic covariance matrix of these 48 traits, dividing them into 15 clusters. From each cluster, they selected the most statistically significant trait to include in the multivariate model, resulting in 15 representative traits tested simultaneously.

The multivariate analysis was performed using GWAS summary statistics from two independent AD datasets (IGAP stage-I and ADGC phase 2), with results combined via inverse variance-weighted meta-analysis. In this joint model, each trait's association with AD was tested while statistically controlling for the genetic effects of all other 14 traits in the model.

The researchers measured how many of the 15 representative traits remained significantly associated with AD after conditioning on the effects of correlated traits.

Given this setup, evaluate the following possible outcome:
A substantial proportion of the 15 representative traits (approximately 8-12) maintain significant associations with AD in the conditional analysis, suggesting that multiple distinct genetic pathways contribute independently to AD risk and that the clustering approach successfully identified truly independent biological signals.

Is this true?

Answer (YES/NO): NO